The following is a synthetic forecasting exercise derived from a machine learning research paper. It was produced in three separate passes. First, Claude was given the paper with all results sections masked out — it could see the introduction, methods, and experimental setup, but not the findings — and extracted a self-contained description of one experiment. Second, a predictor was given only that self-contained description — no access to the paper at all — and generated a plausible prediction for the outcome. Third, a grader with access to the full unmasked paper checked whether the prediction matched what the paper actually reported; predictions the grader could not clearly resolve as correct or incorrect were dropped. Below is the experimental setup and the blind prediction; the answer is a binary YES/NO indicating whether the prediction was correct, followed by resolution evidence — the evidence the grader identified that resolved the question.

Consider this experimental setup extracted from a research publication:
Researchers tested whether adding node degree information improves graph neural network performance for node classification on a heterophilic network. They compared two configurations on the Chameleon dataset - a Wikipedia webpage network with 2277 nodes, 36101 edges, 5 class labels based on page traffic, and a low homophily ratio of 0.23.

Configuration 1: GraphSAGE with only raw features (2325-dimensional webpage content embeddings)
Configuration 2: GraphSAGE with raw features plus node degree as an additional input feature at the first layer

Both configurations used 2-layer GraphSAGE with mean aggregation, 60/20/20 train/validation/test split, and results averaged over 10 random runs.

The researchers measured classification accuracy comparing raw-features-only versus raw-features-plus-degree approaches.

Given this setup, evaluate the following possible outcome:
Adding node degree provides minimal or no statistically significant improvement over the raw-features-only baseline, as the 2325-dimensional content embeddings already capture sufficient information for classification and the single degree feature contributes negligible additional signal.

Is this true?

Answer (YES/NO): YES